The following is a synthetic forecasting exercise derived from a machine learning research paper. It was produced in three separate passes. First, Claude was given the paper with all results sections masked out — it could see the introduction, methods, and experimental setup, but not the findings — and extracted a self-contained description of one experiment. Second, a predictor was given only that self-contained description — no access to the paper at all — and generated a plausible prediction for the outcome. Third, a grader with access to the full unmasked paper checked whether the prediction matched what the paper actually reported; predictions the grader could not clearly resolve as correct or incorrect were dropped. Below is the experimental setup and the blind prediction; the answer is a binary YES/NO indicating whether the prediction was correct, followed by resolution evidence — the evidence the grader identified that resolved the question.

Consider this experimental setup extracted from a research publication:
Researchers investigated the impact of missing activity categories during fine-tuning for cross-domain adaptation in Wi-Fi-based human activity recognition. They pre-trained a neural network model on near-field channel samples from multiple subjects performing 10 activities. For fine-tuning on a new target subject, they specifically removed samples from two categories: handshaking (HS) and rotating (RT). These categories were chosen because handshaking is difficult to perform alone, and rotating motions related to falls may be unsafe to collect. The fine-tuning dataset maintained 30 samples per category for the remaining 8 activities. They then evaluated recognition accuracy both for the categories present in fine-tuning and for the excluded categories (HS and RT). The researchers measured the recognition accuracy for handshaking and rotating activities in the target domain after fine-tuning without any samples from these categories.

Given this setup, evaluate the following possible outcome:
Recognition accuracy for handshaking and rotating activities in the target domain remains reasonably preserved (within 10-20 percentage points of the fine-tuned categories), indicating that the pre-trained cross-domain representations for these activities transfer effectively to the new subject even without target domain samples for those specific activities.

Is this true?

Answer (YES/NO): NO